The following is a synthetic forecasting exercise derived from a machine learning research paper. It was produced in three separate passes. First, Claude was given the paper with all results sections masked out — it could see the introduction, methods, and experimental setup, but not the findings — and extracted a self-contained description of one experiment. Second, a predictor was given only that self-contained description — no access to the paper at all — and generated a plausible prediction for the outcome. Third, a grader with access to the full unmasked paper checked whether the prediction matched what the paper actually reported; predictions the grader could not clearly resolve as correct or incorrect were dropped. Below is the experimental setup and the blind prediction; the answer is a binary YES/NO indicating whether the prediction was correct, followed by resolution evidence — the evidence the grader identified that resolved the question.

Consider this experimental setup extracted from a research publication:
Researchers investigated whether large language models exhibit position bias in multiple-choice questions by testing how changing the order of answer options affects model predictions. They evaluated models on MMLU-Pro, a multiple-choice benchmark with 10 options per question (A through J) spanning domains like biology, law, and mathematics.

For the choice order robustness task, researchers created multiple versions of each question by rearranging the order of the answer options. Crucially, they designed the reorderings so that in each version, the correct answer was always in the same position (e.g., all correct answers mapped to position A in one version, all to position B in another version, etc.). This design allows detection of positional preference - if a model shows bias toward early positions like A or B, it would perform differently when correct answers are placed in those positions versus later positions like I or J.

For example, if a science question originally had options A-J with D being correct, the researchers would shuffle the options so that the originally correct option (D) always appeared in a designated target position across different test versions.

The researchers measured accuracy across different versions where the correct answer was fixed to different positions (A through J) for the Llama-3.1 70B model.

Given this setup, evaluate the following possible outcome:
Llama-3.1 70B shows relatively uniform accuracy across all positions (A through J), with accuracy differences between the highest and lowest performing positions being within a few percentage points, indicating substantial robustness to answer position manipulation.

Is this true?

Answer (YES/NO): NO